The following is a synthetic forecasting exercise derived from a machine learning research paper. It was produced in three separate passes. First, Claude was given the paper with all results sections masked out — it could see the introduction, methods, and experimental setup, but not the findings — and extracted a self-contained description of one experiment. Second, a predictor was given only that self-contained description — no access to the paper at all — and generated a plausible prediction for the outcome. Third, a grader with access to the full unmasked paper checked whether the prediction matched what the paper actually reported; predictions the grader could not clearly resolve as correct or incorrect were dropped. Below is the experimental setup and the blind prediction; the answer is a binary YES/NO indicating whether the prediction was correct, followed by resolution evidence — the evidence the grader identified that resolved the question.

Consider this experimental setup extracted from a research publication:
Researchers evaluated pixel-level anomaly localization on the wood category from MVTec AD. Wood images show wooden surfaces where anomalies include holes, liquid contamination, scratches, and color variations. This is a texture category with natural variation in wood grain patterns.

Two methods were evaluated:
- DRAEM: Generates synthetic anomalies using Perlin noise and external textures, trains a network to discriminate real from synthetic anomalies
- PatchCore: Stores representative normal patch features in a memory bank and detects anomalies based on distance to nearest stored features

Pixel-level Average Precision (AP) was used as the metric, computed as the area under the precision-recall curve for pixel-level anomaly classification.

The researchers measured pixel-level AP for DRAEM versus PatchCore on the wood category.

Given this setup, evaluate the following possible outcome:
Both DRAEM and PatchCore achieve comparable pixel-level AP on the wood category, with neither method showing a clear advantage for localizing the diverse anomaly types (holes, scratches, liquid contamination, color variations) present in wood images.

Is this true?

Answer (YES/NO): NO